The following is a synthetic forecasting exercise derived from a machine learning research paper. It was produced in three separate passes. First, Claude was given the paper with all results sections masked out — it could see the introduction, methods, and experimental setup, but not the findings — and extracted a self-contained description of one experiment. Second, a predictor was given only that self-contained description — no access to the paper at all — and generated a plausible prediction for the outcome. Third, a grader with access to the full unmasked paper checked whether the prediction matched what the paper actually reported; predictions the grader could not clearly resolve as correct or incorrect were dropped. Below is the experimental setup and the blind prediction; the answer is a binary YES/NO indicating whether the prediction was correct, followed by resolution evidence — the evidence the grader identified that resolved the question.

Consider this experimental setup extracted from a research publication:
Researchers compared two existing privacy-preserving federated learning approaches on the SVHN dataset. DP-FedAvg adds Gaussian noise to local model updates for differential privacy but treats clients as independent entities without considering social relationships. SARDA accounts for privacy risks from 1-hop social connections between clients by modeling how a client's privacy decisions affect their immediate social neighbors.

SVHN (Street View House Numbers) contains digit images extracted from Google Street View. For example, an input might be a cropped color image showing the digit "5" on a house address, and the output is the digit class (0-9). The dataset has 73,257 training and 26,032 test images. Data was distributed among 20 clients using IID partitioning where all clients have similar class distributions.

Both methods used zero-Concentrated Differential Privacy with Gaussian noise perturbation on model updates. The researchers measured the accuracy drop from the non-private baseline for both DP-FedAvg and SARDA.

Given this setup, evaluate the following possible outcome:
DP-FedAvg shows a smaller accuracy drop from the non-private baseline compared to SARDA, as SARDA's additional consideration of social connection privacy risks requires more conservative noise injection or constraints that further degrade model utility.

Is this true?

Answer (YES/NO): YES